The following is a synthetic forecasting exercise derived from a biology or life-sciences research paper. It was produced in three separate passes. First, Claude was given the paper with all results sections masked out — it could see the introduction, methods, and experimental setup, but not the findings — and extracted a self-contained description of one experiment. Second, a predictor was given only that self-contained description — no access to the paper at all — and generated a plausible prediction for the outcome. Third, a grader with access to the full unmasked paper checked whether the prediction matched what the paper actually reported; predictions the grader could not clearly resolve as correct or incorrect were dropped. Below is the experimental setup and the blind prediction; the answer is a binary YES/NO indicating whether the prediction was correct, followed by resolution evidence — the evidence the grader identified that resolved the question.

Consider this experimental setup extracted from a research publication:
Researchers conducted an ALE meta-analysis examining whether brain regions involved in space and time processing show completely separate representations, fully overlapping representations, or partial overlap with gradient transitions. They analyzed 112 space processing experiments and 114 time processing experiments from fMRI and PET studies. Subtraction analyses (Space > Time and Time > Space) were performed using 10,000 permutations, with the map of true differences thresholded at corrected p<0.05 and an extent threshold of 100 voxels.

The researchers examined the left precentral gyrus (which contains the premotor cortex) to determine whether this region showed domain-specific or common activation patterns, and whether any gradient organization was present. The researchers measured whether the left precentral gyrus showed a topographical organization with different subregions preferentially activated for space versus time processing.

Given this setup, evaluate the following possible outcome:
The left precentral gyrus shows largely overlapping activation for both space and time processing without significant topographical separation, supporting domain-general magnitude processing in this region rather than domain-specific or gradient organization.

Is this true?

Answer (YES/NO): NO